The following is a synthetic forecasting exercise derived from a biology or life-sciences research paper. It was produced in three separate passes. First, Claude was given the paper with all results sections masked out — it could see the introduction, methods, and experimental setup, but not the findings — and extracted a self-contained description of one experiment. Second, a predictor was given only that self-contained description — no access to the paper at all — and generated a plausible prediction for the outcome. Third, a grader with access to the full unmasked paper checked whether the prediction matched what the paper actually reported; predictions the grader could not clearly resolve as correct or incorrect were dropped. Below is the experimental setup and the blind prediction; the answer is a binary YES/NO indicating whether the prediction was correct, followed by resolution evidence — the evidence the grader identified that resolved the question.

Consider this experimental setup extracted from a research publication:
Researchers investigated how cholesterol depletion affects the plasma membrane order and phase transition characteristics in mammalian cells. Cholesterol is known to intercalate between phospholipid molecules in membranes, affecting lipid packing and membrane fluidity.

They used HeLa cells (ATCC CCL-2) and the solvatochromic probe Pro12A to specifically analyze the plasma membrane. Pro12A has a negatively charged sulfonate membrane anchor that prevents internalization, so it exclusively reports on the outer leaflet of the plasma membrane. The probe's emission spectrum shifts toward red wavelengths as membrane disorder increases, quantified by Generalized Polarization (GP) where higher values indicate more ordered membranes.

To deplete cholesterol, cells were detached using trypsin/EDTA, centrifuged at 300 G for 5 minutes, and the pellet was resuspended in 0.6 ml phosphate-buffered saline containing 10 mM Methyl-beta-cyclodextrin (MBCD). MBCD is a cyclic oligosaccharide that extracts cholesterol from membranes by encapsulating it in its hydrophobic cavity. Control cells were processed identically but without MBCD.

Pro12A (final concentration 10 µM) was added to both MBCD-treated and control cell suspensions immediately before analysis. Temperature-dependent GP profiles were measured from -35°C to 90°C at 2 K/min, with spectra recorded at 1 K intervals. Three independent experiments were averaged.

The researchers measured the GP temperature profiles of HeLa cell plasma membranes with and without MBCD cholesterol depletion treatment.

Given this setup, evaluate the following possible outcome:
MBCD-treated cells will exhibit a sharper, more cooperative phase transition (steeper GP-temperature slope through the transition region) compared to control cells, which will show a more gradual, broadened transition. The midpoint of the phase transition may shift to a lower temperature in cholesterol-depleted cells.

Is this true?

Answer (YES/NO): YES